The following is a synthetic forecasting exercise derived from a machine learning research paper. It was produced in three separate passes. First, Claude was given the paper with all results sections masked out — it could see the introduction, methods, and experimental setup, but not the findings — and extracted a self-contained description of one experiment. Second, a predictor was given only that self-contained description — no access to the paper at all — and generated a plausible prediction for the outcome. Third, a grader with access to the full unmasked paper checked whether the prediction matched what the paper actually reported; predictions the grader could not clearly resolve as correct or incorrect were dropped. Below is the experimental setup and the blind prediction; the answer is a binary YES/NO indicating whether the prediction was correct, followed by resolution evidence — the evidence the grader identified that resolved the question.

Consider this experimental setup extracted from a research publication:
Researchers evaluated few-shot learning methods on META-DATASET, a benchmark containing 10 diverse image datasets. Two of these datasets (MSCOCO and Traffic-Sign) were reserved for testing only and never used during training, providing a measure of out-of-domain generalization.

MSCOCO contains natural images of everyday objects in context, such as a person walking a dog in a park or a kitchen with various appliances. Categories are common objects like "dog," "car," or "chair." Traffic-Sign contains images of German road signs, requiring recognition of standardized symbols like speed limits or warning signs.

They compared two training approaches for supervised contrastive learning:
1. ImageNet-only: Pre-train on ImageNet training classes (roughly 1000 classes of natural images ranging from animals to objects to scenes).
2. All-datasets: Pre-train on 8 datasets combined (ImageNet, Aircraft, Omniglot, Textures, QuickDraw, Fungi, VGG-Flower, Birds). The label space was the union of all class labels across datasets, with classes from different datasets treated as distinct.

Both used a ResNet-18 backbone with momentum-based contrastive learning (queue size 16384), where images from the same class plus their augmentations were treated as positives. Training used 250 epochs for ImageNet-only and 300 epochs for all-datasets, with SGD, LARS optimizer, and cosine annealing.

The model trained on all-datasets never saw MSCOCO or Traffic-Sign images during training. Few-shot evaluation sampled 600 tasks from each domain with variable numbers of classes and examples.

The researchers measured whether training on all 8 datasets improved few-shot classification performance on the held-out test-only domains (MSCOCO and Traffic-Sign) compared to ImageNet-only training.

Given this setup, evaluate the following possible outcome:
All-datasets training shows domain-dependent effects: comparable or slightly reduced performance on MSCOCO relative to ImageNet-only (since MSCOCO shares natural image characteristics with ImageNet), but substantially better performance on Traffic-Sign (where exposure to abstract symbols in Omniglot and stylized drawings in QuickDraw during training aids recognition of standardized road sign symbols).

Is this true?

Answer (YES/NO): NO